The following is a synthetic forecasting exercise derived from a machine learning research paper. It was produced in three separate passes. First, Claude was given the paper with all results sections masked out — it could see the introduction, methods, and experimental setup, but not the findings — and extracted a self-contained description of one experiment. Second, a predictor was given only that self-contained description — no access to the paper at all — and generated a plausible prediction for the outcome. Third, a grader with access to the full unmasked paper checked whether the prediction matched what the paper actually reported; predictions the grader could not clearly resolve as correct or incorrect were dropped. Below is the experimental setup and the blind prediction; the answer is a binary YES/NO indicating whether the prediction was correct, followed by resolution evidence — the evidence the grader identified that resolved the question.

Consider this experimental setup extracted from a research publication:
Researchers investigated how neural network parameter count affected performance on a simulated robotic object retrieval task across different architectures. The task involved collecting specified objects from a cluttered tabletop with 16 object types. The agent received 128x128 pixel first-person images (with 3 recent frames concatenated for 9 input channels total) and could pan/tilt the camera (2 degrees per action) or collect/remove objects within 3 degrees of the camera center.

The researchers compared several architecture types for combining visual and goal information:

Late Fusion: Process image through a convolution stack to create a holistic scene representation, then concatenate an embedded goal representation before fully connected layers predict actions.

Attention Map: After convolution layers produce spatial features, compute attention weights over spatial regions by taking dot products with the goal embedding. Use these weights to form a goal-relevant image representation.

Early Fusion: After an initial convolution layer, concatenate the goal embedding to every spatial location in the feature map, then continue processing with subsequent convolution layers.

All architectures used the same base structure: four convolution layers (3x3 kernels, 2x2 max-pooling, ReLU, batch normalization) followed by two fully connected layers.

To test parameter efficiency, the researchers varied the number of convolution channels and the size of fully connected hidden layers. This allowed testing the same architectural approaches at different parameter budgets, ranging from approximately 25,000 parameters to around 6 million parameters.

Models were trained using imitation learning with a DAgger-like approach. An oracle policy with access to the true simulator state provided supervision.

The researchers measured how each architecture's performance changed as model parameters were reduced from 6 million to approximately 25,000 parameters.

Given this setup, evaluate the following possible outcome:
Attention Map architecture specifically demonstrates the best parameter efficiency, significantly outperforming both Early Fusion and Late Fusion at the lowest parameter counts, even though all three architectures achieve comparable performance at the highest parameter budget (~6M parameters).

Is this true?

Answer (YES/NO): NO